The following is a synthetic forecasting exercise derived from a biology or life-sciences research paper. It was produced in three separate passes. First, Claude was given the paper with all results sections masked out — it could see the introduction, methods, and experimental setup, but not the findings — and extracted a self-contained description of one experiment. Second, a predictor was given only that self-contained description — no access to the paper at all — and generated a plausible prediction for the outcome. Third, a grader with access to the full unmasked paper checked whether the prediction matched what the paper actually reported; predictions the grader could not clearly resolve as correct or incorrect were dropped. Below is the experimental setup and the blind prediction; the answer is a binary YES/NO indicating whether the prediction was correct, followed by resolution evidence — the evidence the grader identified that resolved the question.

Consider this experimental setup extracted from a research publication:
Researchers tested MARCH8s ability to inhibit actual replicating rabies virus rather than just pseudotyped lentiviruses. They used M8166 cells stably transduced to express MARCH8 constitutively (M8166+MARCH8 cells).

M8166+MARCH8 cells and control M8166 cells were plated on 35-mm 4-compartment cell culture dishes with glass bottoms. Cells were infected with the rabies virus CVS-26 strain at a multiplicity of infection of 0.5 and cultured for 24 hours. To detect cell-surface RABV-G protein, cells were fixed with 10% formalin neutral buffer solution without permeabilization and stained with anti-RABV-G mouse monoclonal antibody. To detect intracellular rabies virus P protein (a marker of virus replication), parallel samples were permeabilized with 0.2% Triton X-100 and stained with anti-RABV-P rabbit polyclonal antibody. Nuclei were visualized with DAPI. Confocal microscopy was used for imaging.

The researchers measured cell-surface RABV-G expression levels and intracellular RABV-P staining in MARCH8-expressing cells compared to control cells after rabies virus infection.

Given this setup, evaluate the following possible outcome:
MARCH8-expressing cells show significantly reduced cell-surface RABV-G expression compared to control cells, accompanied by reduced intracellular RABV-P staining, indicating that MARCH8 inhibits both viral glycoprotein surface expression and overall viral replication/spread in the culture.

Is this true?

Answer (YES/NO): NO